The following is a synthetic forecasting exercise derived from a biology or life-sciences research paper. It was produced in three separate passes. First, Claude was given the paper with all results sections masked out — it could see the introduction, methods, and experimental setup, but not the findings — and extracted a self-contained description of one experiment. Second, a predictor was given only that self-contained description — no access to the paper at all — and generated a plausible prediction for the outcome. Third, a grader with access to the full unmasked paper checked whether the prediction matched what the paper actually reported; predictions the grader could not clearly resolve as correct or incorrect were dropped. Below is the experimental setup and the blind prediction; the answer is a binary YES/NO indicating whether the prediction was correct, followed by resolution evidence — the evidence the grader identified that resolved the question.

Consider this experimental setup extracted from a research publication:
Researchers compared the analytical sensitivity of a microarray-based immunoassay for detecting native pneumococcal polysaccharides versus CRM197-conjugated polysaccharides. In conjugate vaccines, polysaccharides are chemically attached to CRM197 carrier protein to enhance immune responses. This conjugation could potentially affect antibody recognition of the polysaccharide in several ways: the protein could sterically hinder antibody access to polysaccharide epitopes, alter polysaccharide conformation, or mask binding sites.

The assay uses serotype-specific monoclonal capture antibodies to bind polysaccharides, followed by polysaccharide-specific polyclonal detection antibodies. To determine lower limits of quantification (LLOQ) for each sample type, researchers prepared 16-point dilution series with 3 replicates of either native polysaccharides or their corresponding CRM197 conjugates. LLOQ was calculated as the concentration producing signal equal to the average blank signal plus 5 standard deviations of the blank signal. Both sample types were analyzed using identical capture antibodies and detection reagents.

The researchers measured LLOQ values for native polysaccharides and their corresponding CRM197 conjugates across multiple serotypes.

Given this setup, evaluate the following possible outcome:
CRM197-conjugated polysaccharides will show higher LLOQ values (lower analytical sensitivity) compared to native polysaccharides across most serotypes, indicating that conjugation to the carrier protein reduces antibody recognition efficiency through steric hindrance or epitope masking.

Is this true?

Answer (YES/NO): NO